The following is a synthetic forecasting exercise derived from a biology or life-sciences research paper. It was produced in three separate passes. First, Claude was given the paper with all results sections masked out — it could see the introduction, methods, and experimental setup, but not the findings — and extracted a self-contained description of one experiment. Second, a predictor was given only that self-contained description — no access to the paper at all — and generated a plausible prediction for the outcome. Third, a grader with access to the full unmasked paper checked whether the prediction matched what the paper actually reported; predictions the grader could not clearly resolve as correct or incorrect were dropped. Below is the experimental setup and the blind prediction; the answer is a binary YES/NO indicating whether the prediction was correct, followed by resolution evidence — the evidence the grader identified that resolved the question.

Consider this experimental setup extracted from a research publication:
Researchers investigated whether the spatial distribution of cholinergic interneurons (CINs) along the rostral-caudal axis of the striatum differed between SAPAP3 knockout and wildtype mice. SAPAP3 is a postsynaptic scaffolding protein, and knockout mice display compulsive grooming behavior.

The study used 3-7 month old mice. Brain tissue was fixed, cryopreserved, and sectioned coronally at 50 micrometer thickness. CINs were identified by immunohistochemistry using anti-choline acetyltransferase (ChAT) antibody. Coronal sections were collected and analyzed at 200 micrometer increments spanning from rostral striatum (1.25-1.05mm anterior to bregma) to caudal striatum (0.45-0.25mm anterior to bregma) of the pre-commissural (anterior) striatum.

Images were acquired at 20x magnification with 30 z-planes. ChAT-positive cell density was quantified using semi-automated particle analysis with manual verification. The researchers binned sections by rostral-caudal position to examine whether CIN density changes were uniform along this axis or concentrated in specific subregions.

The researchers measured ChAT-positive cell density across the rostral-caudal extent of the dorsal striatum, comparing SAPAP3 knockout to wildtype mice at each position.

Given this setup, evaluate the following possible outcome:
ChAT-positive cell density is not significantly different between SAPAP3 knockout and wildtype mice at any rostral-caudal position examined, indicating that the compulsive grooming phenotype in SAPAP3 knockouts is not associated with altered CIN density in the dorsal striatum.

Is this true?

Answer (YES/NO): NO